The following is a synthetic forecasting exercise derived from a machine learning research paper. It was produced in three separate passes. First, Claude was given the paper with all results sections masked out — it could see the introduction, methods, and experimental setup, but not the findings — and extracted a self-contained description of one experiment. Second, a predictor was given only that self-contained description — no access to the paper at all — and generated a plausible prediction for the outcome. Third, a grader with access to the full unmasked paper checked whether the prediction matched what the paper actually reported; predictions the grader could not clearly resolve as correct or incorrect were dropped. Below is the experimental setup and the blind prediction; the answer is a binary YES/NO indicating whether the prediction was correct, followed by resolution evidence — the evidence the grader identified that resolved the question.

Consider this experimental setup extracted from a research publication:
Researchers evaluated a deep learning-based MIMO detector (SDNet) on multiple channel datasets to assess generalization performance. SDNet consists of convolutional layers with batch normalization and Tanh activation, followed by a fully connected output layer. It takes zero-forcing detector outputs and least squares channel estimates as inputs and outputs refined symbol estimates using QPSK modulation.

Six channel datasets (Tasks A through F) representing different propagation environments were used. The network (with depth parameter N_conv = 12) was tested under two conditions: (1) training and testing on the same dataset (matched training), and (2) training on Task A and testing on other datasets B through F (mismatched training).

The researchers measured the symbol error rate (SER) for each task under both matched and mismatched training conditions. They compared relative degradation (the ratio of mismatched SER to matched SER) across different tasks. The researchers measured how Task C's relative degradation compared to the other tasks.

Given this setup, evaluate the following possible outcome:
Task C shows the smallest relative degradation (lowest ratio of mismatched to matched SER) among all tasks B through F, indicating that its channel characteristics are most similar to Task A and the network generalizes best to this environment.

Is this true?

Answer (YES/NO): NO